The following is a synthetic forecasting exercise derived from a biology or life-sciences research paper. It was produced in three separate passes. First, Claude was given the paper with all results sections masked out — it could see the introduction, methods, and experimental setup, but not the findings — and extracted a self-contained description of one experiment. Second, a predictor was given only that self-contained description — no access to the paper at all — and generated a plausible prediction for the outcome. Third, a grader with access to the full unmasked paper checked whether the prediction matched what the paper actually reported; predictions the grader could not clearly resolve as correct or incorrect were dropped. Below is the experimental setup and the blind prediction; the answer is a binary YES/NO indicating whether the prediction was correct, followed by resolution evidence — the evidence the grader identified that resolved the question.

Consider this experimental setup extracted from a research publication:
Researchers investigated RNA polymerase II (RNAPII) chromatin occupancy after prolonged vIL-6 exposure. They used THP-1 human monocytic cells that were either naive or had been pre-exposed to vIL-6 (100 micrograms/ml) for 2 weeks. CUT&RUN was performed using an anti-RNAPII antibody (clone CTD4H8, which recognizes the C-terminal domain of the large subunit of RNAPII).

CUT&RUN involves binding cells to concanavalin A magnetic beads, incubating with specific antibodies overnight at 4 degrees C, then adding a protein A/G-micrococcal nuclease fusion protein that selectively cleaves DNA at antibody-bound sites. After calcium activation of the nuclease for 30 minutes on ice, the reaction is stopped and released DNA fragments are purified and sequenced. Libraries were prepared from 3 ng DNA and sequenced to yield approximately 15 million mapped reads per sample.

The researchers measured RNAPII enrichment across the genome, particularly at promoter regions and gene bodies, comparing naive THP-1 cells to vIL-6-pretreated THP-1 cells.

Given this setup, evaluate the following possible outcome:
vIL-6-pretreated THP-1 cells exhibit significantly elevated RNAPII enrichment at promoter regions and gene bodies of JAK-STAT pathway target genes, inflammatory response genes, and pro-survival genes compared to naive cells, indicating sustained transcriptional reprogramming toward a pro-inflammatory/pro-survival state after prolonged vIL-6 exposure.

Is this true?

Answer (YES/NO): NO